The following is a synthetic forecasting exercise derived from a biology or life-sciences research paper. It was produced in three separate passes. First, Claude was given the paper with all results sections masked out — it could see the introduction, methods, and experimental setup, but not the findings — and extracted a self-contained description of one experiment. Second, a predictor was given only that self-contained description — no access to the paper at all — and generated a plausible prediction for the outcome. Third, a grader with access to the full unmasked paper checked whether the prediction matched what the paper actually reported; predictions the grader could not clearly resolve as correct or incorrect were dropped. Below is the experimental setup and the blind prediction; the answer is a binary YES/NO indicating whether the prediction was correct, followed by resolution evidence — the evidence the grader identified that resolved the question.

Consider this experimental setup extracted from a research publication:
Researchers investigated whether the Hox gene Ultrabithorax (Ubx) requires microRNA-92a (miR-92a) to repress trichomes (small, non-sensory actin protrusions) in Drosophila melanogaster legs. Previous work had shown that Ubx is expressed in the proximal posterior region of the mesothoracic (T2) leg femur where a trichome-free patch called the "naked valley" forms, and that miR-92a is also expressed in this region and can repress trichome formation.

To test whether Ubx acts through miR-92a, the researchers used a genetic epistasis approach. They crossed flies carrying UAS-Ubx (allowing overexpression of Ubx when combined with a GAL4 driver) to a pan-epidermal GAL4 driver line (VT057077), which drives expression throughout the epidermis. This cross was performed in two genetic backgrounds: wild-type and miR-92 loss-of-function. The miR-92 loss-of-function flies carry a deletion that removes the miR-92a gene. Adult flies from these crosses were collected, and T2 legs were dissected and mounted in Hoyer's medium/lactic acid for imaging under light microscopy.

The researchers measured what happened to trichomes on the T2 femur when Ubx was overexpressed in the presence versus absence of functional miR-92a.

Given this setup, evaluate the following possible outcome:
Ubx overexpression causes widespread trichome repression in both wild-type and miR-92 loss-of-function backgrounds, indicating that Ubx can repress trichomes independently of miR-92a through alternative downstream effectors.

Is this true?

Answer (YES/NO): NO